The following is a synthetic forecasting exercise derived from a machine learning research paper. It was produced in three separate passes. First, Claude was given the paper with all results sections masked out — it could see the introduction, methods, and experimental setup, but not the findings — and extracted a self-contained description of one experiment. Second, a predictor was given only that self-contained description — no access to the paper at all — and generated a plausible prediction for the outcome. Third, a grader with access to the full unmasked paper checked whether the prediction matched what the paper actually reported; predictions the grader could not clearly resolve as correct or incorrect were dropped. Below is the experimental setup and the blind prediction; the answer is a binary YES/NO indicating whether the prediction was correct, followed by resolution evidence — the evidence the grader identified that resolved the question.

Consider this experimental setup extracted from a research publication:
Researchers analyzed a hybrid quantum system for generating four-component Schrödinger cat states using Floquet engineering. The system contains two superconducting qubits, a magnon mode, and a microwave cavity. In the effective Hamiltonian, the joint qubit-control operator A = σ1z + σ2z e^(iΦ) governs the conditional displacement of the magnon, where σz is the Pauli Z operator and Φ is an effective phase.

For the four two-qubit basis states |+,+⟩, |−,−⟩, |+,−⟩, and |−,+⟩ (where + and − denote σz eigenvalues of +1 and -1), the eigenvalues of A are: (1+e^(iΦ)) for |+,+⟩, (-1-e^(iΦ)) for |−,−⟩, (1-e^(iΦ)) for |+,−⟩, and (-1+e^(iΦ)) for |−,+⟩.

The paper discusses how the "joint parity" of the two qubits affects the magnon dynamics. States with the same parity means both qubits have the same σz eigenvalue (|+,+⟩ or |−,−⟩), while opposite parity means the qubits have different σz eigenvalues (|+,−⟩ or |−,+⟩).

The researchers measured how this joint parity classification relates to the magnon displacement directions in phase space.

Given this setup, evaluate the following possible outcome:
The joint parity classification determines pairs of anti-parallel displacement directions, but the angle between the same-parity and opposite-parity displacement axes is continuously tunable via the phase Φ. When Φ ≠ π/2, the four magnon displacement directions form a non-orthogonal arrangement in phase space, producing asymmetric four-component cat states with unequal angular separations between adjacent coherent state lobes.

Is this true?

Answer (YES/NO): NO